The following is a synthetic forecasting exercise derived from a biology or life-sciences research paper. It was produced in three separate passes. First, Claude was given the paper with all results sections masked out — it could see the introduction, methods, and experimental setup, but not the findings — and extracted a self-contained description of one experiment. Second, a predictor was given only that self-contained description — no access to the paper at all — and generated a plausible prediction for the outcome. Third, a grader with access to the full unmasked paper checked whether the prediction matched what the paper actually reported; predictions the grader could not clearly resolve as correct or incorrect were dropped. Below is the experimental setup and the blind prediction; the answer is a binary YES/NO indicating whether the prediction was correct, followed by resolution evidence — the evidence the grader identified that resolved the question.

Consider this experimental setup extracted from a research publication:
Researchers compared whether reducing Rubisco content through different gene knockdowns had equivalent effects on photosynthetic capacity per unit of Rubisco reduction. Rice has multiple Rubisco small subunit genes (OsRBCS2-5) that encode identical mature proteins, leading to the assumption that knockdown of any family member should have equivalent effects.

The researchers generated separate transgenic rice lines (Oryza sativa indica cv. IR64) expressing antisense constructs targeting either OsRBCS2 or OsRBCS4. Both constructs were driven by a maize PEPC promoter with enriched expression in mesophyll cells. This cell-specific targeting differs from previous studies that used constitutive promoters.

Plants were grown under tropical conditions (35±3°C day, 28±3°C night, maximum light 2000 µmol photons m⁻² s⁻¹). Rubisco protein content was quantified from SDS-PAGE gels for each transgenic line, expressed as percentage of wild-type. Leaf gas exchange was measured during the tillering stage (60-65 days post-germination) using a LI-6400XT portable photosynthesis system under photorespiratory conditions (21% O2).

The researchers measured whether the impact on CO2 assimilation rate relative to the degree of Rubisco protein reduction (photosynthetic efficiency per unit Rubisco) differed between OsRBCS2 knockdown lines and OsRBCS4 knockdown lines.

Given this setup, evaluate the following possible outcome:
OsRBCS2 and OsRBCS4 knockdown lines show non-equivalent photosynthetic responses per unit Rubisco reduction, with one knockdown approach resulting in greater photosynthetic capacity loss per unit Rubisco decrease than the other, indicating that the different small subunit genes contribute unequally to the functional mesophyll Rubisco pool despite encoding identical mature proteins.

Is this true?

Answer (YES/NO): YES